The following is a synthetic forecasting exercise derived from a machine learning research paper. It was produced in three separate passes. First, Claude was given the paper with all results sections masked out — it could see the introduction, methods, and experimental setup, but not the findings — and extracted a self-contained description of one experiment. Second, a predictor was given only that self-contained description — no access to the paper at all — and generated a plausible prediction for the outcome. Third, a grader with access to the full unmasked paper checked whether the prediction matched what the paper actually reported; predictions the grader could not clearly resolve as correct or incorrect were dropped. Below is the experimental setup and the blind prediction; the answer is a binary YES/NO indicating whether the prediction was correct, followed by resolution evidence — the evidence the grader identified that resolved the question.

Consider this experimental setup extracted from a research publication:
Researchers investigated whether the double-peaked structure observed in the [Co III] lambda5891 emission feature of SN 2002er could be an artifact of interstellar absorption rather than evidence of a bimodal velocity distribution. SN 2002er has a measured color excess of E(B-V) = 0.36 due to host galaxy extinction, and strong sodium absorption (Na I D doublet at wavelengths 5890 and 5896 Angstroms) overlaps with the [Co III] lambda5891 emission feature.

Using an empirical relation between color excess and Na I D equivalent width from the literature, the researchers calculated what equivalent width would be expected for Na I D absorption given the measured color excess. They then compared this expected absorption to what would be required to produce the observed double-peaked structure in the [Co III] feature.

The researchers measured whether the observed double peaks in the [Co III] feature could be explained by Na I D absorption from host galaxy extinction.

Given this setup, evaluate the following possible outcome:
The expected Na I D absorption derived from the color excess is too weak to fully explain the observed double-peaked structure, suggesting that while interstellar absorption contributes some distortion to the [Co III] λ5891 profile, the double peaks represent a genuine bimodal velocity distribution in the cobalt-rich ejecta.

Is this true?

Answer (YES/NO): YES